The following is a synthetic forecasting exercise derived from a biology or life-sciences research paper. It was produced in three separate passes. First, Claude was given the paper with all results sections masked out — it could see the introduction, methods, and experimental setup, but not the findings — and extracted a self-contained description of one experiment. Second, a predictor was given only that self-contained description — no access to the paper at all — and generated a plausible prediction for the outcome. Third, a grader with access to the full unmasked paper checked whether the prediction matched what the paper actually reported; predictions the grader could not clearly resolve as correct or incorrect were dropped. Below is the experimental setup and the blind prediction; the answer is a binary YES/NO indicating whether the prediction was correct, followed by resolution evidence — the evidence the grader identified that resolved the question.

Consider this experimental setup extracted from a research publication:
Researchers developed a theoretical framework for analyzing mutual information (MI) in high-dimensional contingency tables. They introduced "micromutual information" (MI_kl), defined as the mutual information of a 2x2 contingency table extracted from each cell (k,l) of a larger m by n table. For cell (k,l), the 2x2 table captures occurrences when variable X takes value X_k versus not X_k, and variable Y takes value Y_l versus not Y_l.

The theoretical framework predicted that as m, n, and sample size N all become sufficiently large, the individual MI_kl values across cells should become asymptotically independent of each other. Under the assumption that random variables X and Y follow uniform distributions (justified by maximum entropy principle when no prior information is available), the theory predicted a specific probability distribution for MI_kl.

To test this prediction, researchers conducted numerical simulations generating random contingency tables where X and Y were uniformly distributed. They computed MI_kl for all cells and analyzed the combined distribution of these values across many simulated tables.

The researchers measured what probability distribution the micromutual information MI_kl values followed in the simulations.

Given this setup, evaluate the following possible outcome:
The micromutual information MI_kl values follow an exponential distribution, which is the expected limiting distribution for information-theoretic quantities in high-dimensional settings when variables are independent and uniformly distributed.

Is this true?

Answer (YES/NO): YES